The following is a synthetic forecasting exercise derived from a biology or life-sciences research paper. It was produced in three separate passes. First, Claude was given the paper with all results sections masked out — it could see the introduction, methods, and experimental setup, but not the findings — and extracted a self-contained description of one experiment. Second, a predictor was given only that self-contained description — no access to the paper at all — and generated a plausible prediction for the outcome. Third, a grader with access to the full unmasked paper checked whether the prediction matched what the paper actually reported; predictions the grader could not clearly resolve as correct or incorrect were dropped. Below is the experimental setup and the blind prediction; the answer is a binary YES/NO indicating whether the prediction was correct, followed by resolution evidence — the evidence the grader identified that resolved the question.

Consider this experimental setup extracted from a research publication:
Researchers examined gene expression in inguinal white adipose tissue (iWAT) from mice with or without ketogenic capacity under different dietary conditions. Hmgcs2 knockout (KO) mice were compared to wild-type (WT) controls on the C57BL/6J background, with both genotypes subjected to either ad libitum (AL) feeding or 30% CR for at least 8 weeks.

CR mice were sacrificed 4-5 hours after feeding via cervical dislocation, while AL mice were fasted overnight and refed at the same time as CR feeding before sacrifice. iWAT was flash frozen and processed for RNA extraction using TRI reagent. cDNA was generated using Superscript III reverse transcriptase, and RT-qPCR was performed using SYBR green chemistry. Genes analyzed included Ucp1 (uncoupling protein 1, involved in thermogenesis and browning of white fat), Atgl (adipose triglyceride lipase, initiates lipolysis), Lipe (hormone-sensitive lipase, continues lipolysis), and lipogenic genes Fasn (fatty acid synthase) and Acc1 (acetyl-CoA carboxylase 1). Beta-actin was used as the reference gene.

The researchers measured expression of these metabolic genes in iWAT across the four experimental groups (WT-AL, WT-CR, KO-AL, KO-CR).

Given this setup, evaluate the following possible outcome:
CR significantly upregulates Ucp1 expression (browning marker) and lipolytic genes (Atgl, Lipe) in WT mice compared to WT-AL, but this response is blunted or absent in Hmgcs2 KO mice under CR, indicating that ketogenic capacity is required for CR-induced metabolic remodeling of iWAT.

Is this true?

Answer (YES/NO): NO